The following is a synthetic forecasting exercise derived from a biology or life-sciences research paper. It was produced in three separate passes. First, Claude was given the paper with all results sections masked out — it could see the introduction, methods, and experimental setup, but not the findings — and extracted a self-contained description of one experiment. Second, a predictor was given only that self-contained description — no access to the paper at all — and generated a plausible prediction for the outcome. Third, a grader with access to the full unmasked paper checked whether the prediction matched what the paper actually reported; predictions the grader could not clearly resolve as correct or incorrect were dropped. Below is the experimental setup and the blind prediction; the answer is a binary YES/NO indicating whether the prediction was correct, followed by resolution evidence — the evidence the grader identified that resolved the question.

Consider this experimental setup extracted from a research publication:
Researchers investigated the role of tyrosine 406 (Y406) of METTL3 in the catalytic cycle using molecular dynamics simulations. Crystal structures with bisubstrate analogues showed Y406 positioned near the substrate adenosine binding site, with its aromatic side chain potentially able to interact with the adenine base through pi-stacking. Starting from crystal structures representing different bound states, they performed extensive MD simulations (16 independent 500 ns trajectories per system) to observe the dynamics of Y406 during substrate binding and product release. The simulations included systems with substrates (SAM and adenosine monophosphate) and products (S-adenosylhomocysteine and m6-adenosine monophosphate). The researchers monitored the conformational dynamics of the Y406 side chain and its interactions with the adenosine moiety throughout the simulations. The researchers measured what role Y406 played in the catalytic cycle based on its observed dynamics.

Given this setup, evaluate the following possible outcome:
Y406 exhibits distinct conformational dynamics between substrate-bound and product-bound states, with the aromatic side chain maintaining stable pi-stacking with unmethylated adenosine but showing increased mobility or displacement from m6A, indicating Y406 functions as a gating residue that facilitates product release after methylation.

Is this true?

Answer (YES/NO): NO